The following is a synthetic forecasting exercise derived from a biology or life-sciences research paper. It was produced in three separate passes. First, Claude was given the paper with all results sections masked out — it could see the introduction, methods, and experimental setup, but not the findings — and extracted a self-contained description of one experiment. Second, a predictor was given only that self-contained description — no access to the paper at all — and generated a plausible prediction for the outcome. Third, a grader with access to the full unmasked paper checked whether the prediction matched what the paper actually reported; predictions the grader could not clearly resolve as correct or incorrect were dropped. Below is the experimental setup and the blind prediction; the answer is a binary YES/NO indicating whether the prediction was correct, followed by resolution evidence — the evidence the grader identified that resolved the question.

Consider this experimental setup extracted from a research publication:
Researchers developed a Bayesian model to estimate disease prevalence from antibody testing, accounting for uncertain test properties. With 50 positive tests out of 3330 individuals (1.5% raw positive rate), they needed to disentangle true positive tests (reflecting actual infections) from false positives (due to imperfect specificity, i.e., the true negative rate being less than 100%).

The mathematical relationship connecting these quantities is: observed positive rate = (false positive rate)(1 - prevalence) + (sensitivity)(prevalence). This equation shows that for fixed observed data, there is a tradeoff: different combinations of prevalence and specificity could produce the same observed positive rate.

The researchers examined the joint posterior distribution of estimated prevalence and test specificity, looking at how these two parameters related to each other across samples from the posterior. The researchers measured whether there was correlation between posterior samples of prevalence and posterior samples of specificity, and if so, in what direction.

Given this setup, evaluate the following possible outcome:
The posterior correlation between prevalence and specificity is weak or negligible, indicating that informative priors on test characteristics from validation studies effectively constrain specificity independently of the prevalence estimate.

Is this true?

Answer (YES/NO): NO